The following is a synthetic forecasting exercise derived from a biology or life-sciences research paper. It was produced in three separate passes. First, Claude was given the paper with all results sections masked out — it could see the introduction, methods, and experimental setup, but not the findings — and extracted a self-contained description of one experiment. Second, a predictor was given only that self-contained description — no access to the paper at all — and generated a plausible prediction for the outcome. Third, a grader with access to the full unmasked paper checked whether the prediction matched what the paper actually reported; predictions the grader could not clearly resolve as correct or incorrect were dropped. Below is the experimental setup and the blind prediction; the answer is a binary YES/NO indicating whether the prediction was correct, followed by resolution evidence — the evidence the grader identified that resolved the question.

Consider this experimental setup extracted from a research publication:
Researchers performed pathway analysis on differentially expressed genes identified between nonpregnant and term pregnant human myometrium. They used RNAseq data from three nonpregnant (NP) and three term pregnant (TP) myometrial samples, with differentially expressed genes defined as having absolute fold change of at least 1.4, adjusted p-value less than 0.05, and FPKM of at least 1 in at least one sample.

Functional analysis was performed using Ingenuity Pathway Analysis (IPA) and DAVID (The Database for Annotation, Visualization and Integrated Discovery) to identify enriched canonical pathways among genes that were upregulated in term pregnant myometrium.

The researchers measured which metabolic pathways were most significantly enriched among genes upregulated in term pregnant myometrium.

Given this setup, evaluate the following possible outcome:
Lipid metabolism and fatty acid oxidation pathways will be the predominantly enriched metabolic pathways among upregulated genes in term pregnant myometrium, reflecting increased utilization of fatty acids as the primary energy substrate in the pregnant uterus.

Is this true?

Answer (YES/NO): NO